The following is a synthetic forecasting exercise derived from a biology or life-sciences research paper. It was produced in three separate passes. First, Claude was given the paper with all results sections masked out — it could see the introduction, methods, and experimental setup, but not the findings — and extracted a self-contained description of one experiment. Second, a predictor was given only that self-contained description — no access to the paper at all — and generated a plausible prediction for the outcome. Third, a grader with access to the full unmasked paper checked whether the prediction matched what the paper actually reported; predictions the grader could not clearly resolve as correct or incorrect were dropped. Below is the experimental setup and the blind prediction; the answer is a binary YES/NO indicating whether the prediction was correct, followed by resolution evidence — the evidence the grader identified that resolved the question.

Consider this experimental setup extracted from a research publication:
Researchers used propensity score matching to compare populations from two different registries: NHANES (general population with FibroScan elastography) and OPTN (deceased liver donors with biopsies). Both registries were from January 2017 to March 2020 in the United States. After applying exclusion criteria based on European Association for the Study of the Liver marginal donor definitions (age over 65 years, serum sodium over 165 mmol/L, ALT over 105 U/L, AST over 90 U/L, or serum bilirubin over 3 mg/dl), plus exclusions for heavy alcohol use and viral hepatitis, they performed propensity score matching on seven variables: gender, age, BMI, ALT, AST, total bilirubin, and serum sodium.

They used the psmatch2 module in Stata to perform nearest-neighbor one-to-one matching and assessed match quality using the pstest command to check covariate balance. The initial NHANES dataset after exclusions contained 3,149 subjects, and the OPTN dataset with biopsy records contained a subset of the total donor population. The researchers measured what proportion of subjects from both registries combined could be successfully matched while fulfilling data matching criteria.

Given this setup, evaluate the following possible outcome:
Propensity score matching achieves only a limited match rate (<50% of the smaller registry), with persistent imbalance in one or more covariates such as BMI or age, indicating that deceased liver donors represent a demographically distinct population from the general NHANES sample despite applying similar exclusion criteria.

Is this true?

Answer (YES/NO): NO